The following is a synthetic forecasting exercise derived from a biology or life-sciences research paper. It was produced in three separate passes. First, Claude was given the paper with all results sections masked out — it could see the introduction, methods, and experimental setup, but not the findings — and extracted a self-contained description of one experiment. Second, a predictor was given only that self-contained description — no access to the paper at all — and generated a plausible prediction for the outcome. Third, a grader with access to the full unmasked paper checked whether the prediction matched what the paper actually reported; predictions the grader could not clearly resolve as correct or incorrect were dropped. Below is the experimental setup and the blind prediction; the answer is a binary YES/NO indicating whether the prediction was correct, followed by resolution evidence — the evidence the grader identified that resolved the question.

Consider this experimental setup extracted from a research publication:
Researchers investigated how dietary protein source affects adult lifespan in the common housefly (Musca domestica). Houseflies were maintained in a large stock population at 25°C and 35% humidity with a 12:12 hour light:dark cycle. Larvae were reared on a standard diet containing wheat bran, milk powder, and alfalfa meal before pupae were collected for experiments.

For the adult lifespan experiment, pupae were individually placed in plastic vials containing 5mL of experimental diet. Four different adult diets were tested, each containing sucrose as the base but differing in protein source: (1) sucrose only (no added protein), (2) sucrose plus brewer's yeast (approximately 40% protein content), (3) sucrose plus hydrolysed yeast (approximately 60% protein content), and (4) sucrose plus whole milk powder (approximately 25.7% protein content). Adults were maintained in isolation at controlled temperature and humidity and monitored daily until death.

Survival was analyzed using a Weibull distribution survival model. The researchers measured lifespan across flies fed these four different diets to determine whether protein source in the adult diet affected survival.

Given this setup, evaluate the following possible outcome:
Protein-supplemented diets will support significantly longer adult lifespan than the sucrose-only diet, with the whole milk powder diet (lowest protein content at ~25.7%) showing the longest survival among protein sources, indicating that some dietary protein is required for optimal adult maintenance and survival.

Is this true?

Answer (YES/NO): NO